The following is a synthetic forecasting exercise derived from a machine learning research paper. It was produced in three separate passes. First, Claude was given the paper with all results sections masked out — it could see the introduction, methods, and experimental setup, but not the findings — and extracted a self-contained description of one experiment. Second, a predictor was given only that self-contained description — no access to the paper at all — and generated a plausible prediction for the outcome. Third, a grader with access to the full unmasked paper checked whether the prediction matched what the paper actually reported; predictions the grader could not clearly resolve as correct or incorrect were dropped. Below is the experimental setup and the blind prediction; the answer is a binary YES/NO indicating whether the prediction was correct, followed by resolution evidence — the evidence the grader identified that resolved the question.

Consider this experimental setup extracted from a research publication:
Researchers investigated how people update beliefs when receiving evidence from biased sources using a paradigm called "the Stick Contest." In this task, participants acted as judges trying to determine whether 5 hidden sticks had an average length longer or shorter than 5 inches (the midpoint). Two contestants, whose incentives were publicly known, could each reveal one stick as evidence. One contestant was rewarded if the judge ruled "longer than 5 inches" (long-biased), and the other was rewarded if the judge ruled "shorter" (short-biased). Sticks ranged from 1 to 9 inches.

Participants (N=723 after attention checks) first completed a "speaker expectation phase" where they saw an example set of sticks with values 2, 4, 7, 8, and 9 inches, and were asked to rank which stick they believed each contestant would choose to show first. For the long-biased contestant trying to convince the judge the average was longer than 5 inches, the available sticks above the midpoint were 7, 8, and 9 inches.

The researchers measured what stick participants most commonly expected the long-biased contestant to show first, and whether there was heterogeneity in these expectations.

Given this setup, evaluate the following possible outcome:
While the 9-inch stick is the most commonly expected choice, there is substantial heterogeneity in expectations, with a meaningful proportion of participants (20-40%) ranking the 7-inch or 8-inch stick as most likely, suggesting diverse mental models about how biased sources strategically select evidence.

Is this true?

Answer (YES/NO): YES